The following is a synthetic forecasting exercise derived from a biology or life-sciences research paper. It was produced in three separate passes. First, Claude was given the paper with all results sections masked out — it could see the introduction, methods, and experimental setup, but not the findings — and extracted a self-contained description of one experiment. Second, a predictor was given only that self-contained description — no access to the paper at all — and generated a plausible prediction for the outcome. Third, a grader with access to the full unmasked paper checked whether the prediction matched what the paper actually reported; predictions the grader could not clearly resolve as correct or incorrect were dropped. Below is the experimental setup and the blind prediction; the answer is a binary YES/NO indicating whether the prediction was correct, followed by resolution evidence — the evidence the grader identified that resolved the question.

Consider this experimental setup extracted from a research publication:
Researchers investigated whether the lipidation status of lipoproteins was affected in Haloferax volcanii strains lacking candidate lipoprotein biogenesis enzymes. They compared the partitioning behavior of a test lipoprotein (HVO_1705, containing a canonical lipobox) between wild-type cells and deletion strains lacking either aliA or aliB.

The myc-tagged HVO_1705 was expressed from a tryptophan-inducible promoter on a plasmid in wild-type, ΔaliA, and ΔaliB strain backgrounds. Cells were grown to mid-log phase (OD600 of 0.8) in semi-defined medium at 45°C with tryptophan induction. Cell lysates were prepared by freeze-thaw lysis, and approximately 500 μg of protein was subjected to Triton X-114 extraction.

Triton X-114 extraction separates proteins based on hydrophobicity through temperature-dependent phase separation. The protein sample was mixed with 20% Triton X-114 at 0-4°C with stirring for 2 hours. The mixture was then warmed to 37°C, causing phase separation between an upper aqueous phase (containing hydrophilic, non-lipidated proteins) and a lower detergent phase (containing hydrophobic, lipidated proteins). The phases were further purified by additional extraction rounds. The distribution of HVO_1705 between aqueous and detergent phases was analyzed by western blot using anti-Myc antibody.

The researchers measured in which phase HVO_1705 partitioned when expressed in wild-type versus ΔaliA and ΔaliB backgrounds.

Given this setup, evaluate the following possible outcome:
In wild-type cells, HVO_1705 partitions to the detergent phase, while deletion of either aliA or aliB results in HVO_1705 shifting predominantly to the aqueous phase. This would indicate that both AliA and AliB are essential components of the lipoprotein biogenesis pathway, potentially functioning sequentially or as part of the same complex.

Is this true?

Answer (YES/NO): NO